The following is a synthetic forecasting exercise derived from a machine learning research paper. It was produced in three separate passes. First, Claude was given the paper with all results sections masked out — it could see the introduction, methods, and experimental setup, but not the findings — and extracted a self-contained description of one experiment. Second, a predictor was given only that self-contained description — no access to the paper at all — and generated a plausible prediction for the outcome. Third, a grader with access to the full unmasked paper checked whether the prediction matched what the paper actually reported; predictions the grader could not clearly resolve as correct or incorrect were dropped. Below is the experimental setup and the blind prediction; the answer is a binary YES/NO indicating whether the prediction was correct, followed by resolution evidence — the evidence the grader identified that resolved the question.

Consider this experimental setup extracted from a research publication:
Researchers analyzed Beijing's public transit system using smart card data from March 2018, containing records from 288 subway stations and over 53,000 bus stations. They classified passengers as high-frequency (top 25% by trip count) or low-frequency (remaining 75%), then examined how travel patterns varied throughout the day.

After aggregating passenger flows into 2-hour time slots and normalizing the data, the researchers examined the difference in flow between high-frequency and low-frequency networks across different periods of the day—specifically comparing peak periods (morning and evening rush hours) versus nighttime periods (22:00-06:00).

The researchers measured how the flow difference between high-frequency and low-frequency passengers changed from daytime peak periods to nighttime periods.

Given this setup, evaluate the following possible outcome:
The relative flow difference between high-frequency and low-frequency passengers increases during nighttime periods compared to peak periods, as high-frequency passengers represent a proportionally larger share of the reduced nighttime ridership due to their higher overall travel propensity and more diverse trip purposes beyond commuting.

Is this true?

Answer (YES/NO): NO